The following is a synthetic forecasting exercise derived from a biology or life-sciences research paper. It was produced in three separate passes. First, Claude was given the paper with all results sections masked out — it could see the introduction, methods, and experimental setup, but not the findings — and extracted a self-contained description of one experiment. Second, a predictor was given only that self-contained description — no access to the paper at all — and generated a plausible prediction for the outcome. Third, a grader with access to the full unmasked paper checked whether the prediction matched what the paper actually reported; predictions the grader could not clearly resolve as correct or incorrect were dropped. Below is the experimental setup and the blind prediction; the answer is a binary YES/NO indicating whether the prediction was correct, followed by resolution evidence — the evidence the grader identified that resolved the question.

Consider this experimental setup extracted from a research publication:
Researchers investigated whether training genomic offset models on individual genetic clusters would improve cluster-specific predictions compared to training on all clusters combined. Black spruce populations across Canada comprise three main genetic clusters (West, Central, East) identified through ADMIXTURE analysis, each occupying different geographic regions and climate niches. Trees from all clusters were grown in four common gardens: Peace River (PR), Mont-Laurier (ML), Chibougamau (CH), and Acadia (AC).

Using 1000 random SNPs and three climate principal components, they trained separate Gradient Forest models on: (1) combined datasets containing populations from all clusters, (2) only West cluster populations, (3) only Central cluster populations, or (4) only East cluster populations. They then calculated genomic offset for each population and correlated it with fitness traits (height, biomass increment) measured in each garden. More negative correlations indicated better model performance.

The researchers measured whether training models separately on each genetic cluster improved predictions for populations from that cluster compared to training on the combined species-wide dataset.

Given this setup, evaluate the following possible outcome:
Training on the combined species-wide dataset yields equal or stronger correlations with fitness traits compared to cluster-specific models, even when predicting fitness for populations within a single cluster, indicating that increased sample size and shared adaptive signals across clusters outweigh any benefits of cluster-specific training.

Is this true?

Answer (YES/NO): NO